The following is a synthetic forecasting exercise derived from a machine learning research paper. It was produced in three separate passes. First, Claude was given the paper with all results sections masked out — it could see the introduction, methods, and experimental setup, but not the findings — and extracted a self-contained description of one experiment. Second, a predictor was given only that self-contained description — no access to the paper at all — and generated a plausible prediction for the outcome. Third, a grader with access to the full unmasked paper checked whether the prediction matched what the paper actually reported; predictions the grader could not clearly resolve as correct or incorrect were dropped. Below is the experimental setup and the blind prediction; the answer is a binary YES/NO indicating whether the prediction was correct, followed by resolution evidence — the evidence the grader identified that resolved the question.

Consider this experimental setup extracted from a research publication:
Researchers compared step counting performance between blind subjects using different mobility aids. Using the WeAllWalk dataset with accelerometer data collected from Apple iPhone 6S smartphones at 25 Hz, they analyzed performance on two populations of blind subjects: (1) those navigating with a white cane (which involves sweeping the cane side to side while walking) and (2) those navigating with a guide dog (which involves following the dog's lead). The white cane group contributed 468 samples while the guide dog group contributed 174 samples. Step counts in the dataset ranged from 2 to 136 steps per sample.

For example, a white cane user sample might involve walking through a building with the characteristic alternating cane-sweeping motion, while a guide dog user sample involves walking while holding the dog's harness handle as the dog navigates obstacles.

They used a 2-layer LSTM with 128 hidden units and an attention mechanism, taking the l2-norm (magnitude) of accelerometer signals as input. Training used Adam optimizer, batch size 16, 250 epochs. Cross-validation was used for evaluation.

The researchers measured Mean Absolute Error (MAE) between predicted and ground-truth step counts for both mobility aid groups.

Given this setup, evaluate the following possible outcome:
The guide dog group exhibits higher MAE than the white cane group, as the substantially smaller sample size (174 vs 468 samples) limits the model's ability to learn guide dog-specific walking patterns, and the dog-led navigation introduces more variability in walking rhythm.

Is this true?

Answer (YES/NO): NO